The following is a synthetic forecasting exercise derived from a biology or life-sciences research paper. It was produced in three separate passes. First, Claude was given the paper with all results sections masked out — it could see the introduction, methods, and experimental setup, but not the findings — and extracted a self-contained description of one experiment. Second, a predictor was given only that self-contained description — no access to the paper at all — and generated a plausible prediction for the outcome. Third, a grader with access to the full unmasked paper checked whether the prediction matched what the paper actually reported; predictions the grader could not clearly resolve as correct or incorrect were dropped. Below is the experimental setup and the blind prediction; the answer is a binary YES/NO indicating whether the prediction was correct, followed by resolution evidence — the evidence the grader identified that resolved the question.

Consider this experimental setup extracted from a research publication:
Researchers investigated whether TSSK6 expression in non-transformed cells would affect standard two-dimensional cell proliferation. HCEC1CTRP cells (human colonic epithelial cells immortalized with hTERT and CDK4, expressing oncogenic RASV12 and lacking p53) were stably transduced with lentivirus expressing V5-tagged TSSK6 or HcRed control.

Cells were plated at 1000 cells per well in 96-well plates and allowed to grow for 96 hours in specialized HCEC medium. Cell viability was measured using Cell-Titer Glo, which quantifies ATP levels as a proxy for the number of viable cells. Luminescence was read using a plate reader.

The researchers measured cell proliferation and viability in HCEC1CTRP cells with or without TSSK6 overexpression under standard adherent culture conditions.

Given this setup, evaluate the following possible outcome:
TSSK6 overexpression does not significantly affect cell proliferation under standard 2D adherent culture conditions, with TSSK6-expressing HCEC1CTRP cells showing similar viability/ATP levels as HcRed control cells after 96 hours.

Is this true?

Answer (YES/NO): YES